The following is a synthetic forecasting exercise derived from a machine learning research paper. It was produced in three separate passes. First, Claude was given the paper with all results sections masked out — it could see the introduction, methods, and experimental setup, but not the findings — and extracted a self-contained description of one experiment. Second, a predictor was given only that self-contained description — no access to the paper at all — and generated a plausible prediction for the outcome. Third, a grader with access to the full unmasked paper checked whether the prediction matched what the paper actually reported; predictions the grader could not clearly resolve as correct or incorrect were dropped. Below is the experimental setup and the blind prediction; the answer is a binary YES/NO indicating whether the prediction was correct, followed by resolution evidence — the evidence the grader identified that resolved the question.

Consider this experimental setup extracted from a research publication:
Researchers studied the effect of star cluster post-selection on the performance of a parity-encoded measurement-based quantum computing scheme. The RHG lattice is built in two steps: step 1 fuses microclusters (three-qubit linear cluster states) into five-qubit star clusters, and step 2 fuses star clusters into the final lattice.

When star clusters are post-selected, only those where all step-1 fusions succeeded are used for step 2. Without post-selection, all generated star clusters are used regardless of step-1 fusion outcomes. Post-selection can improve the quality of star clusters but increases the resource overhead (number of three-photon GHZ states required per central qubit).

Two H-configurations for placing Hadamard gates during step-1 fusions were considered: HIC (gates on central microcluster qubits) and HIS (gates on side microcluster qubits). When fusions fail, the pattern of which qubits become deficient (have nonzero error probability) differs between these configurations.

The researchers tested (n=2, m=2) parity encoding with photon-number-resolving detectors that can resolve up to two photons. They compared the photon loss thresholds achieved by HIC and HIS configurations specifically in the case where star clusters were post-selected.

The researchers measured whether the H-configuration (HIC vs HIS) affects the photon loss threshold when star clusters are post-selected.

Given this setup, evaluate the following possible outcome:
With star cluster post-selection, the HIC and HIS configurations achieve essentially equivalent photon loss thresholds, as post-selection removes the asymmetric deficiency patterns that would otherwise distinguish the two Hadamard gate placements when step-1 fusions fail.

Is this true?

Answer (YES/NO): YES